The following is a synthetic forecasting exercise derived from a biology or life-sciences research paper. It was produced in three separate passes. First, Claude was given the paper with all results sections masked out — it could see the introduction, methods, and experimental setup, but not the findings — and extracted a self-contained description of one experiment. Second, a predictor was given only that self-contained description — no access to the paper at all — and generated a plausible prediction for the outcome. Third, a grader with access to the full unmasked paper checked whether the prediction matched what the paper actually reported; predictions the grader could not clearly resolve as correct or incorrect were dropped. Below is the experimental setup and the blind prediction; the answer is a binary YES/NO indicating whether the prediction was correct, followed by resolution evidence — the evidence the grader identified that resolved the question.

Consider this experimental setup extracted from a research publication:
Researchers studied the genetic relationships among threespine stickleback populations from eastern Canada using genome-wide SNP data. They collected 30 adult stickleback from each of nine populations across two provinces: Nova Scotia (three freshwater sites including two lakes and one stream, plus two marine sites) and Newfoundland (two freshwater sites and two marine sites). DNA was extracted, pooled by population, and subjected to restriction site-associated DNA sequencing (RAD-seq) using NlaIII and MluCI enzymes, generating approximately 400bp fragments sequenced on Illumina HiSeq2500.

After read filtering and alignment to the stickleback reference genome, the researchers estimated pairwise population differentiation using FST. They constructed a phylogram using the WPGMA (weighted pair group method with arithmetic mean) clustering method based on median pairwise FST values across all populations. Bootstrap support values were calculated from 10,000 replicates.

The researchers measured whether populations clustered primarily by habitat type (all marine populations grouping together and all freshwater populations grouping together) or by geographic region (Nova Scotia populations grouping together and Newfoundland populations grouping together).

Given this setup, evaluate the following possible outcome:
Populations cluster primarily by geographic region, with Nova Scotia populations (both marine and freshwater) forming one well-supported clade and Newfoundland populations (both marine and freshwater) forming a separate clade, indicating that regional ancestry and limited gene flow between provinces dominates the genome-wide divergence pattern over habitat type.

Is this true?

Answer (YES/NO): NO